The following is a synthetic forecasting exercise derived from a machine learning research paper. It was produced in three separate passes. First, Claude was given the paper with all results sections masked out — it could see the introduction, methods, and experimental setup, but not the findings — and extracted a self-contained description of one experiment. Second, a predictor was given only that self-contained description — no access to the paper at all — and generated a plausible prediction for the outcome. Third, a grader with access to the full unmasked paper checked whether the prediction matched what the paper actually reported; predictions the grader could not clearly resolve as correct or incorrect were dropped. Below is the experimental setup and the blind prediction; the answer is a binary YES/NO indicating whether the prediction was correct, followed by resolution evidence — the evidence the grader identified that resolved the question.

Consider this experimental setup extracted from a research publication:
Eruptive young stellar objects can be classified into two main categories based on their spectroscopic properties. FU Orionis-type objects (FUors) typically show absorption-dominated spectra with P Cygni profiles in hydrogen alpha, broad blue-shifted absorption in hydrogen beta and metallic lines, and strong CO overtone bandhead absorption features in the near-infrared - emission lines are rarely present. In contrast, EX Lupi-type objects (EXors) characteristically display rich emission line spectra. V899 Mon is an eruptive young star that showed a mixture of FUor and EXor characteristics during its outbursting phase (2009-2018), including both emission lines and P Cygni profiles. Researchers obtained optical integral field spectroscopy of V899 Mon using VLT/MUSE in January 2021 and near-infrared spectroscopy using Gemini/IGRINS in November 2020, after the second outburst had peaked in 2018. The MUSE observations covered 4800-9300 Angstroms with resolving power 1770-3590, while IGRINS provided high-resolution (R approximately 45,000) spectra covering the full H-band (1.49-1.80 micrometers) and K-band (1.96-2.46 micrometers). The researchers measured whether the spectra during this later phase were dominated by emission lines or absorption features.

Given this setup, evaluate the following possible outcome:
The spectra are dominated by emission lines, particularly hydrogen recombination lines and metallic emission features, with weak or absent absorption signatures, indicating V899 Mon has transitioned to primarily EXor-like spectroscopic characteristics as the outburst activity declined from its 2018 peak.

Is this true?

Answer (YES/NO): YES